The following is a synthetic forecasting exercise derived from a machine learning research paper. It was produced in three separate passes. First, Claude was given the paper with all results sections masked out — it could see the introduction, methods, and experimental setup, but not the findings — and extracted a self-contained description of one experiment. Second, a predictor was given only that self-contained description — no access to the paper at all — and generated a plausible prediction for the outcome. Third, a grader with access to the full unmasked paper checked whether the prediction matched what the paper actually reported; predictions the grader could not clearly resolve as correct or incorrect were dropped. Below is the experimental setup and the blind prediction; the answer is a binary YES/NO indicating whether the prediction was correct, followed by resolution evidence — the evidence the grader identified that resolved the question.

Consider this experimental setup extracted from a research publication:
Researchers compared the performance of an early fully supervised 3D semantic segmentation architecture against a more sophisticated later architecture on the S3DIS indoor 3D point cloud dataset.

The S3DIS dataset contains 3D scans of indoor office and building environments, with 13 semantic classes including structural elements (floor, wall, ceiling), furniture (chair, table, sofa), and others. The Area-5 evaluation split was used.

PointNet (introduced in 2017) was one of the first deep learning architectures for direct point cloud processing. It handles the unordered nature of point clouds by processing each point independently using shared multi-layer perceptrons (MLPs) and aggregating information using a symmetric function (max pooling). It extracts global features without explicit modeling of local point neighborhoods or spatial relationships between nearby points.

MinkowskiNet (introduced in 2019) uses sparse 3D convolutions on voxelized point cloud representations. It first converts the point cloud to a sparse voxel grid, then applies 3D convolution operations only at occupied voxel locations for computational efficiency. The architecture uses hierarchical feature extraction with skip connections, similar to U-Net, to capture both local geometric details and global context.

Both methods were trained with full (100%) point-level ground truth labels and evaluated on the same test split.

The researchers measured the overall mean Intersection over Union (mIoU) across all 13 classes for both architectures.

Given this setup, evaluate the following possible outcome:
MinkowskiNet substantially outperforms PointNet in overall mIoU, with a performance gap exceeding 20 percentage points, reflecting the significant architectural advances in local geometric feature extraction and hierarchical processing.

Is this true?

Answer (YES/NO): YES